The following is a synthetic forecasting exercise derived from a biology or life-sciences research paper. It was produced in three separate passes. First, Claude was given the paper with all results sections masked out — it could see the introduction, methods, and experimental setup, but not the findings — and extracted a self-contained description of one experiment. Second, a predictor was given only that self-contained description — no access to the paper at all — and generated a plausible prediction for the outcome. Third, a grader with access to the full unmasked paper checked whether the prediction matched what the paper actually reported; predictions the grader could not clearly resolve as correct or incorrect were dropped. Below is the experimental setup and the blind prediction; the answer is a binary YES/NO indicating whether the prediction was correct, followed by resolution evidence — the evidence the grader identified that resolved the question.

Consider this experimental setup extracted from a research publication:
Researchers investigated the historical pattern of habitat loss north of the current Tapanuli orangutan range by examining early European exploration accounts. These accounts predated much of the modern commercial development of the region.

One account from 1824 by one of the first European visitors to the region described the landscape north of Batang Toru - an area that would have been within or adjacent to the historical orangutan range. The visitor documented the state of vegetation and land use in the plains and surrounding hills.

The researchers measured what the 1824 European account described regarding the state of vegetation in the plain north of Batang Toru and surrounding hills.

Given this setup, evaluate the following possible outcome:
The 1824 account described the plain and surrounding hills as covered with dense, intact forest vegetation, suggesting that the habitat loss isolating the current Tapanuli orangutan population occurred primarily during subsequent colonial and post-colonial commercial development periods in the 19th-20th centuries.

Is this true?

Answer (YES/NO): NO